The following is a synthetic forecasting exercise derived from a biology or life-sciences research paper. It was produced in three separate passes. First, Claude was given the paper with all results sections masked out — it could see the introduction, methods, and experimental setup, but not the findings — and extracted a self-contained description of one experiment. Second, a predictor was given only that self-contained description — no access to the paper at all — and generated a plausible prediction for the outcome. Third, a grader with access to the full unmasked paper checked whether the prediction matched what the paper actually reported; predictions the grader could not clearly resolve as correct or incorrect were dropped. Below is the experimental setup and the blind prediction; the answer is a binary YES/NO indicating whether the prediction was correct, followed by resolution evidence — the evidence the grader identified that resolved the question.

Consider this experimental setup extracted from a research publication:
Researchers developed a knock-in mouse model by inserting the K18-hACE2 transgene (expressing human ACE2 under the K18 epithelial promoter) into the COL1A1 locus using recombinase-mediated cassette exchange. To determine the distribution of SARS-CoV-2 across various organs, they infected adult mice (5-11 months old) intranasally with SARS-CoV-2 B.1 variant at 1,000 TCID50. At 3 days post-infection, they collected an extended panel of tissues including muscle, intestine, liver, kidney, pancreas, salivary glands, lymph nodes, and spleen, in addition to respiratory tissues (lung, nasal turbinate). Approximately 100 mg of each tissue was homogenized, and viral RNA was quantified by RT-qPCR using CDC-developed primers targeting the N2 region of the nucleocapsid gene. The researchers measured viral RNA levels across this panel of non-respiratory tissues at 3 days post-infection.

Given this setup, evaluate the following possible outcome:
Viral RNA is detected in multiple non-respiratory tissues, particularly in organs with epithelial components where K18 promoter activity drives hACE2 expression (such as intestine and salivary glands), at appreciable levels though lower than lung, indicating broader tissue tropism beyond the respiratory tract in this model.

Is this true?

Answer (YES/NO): NO